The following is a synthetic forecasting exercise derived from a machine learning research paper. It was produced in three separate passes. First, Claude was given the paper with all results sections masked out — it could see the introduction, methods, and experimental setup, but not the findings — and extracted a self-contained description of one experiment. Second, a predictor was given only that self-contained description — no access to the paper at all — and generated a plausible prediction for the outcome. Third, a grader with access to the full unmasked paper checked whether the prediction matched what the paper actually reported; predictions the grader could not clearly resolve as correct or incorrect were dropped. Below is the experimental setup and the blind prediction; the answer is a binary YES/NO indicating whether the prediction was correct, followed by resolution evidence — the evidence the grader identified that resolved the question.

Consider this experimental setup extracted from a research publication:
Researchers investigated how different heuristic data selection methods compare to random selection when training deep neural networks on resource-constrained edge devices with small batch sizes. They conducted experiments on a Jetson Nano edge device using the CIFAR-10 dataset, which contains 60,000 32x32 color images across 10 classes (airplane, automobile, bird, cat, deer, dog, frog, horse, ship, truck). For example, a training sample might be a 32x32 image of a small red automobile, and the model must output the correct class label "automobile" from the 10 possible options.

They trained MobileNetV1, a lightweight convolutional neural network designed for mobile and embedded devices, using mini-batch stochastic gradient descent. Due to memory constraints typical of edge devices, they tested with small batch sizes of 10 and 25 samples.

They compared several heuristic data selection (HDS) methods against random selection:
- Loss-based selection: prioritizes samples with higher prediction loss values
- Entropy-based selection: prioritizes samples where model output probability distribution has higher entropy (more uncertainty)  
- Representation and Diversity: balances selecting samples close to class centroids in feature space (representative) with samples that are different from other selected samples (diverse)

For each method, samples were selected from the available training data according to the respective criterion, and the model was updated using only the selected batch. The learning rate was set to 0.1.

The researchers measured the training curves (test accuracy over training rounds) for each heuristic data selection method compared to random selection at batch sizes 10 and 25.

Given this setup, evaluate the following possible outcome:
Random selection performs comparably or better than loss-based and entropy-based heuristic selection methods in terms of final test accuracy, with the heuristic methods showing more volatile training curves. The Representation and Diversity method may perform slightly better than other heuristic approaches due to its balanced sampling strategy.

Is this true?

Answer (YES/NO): NO